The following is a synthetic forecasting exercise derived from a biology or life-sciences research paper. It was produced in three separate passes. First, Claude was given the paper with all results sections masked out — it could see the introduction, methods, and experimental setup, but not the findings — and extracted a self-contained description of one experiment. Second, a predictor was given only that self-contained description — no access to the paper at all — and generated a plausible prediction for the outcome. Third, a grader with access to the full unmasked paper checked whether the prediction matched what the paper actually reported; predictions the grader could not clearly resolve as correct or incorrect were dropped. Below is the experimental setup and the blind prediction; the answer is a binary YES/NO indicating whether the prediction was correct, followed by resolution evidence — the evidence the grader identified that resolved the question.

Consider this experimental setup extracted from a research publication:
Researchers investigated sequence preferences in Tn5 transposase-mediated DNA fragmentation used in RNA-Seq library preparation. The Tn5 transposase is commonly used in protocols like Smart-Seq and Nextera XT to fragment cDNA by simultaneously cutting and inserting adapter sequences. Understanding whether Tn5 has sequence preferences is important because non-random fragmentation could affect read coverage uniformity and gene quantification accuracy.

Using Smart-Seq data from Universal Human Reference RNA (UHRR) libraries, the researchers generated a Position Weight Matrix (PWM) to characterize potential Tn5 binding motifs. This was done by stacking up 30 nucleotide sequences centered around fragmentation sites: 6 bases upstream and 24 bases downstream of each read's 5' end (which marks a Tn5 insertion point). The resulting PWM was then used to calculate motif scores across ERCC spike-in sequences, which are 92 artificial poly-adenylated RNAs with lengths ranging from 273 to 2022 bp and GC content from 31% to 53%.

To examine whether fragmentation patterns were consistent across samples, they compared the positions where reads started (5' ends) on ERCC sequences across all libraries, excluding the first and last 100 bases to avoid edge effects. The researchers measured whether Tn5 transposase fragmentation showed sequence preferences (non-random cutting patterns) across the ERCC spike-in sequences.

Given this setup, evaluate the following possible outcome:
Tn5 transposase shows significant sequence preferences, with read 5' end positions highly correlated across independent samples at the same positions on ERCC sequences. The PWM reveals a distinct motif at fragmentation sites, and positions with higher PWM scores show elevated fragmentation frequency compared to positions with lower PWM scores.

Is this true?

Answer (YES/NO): NO